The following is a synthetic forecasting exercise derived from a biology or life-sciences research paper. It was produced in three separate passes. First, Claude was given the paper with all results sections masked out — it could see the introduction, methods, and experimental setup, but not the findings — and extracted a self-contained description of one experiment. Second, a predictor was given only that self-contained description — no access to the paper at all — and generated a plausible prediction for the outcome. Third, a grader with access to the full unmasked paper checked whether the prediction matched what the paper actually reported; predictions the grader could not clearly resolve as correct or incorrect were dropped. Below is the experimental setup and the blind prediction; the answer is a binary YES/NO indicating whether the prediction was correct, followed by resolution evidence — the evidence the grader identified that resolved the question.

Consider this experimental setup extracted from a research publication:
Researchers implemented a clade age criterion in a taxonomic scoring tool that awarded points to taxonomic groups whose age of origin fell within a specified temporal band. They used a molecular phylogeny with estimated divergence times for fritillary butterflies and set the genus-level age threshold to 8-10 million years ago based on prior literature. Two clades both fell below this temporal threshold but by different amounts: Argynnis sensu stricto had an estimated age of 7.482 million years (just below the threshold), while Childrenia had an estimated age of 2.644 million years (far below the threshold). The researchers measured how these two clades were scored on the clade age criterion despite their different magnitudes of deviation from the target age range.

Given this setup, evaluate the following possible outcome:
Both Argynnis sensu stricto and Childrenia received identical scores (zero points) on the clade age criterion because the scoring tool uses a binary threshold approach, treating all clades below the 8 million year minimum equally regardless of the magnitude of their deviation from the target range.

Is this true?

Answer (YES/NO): NO